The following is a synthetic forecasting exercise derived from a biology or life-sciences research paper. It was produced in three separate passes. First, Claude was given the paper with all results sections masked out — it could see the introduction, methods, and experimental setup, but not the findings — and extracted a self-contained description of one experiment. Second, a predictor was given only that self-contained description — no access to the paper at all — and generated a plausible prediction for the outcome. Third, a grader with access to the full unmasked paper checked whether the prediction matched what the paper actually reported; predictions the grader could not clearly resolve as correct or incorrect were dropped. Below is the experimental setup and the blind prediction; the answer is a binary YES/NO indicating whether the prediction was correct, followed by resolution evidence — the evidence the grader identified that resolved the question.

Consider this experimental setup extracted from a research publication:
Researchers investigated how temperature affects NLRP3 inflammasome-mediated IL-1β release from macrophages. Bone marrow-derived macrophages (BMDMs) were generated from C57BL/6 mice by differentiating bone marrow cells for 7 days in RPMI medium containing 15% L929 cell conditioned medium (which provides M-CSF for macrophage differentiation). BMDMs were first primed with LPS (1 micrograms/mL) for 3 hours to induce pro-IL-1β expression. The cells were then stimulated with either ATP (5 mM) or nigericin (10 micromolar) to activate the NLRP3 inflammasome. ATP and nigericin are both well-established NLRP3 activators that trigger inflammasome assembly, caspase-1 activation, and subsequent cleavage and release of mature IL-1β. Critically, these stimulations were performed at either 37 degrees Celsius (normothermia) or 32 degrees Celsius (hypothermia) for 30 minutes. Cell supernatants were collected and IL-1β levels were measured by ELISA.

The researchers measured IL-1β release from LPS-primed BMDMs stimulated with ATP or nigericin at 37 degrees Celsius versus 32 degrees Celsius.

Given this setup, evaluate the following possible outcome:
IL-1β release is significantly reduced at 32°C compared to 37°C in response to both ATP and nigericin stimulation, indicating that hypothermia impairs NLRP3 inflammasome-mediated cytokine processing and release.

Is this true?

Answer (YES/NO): YES